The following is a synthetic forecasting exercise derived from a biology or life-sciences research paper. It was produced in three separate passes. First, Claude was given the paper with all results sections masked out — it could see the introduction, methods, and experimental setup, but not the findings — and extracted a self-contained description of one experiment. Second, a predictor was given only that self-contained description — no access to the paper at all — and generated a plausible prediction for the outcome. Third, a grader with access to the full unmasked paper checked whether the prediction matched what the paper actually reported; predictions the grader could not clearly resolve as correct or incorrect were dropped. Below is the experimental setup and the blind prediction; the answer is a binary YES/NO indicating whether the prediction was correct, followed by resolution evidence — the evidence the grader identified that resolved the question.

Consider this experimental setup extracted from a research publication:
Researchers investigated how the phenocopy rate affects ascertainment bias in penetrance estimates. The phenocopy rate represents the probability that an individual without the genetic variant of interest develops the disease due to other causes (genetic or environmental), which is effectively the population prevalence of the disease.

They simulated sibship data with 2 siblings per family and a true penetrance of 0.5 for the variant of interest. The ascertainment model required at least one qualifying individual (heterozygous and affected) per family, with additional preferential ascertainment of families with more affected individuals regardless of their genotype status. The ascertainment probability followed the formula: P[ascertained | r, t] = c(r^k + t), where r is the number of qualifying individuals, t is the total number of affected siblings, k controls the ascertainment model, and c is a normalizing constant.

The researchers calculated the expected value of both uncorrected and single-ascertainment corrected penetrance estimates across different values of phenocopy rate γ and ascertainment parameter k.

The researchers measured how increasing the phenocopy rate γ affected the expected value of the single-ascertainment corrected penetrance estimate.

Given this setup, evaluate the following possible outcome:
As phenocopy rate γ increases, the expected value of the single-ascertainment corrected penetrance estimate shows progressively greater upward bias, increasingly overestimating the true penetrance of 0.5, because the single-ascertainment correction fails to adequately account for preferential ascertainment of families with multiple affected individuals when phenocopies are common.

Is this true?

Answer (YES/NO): NO